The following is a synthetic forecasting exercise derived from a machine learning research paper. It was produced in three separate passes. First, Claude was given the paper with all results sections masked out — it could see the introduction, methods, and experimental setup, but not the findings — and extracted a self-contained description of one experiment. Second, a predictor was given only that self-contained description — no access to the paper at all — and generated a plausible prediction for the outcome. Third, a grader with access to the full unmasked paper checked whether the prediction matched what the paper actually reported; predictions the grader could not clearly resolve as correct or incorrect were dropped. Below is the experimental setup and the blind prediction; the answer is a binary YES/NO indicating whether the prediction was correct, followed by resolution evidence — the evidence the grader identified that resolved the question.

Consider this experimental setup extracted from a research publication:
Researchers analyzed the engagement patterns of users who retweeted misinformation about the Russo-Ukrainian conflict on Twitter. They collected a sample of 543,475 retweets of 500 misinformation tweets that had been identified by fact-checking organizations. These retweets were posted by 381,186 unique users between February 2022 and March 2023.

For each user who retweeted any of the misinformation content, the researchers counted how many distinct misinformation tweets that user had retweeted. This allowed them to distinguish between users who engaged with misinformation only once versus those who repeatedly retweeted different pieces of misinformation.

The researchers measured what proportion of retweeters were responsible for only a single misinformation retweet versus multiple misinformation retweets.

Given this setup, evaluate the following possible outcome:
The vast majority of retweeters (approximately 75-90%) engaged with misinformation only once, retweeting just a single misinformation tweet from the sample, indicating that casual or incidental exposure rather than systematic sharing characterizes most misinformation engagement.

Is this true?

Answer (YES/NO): YES